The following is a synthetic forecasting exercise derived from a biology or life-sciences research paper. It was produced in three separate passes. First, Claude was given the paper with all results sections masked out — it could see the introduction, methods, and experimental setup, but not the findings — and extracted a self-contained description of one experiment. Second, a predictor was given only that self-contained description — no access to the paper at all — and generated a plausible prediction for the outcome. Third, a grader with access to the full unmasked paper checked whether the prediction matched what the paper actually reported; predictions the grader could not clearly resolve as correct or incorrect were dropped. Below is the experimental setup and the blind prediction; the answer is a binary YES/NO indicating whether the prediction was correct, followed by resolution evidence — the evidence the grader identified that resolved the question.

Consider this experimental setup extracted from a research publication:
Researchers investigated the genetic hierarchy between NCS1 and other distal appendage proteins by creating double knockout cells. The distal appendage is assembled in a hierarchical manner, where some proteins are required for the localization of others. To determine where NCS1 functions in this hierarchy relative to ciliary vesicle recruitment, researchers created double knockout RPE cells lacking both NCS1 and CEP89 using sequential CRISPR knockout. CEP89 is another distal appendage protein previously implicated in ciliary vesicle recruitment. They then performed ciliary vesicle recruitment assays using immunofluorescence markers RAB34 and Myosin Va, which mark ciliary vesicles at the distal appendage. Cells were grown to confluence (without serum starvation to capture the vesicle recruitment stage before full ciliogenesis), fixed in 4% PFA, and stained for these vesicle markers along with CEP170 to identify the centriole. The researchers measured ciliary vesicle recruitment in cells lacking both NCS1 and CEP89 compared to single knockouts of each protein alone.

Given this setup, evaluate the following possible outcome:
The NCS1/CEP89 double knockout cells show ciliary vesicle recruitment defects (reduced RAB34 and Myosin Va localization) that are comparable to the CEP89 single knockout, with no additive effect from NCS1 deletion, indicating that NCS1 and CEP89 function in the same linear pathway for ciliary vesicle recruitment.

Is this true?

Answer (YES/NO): YES